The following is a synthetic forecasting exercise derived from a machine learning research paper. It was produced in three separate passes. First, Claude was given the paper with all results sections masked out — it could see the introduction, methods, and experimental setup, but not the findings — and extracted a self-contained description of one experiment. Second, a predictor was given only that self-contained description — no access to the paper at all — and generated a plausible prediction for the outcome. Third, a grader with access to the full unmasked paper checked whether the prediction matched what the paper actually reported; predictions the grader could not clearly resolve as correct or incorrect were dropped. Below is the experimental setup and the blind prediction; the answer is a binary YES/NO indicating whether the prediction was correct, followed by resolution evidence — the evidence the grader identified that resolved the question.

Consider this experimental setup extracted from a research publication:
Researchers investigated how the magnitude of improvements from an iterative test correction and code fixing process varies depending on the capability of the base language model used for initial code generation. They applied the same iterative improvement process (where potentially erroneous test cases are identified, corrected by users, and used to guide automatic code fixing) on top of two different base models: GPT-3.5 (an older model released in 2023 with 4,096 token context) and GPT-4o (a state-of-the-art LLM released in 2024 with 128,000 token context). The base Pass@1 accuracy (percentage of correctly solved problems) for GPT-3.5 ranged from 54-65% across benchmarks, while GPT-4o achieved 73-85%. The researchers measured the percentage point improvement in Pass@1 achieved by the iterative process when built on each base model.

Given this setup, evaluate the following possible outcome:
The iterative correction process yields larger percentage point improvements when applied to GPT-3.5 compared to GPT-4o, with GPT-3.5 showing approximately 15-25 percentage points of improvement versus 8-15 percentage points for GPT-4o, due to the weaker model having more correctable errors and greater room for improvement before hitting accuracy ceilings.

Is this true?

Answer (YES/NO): NO